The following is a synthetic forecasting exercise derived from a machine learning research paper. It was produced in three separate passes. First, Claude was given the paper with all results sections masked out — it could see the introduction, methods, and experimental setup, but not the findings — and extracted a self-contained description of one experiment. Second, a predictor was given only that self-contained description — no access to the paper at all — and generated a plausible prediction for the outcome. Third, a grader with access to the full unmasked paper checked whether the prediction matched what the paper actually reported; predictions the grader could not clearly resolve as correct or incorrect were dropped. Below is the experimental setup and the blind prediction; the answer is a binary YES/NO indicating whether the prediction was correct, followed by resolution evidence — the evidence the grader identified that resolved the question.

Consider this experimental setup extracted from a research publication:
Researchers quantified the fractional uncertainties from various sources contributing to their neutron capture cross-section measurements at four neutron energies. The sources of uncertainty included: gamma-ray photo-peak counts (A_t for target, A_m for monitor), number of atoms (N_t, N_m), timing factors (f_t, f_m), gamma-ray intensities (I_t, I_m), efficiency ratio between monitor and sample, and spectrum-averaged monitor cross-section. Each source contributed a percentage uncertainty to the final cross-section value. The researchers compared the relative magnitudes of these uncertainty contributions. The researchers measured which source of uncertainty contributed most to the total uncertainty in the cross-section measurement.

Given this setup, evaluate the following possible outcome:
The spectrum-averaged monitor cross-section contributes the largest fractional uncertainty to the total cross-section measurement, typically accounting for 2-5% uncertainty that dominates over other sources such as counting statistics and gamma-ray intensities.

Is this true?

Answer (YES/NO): NO